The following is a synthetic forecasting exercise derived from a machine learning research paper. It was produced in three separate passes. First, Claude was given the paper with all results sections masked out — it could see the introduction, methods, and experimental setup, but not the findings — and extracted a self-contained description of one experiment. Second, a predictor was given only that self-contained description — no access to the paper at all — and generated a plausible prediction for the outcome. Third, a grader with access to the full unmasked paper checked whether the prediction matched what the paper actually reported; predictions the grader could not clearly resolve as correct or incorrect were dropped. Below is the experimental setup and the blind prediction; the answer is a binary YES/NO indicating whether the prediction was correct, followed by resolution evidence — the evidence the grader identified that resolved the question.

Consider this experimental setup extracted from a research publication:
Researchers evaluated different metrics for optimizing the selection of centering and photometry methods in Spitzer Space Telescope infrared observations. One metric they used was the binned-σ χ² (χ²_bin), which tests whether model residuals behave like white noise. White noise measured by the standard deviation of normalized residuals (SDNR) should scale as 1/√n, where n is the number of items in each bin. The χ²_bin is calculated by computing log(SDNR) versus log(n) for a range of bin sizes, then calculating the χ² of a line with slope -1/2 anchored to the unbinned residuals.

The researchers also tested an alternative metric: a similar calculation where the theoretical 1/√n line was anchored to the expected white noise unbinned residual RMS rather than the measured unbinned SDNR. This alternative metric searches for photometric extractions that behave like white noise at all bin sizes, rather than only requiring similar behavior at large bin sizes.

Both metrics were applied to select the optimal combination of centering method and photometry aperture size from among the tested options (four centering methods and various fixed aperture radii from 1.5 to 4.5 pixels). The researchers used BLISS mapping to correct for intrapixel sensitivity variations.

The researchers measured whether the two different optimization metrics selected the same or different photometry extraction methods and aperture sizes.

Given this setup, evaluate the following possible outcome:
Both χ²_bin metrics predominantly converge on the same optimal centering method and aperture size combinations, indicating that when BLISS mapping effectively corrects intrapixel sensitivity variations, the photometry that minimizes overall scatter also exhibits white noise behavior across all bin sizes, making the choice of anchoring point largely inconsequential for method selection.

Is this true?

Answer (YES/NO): YES